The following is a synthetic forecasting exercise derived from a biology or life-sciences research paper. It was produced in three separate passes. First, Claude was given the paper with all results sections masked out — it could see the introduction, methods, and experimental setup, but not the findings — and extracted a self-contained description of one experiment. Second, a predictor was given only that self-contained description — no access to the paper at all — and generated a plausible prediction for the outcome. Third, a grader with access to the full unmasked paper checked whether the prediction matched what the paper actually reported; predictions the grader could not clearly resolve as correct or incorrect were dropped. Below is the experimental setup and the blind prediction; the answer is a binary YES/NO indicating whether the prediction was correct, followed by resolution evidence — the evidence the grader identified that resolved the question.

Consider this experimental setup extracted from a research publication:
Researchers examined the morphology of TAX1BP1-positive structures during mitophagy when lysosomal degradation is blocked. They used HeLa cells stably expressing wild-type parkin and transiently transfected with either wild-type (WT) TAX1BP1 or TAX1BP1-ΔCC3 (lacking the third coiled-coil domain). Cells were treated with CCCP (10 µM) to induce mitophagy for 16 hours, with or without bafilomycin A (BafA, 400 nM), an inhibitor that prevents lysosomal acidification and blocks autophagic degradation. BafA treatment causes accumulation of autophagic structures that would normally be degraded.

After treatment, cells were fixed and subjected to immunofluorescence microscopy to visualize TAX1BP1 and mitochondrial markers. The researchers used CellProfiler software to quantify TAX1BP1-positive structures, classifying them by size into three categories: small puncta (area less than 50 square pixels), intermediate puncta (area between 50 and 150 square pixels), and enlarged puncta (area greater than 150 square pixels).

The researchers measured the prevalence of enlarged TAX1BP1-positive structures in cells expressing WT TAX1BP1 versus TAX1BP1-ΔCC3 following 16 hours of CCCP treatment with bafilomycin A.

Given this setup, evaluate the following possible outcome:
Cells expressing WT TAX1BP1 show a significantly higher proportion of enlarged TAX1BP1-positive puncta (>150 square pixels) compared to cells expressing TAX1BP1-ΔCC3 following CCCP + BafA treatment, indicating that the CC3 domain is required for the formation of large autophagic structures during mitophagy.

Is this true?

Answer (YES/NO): NO